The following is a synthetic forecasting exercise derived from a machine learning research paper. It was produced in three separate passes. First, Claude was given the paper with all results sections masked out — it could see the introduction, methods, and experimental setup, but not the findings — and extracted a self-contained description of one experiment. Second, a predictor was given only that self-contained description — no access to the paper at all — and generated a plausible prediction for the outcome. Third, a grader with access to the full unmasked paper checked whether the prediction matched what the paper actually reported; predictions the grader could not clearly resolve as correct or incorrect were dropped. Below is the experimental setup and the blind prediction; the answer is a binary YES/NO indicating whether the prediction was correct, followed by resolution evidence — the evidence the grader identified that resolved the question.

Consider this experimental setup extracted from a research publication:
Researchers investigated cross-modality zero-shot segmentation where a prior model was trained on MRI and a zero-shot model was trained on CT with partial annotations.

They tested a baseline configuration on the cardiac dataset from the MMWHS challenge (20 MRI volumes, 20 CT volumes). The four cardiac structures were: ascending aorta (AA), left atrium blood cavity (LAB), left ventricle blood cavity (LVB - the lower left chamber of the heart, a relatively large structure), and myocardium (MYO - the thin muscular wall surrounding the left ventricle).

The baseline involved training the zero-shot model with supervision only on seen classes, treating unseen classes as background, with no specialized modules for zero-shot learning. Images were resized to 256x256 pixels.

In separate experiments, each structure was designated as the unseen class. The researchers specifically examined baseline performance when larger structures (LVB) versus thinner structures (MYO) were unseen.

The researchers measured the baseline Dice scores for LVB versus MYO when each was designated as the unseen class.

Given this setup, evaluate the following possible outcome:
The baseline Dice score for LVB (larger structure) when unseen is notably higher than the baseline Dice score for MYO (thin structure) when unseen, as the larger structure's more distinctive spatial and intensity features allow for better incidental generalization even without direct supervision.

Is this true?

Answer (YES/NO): NO